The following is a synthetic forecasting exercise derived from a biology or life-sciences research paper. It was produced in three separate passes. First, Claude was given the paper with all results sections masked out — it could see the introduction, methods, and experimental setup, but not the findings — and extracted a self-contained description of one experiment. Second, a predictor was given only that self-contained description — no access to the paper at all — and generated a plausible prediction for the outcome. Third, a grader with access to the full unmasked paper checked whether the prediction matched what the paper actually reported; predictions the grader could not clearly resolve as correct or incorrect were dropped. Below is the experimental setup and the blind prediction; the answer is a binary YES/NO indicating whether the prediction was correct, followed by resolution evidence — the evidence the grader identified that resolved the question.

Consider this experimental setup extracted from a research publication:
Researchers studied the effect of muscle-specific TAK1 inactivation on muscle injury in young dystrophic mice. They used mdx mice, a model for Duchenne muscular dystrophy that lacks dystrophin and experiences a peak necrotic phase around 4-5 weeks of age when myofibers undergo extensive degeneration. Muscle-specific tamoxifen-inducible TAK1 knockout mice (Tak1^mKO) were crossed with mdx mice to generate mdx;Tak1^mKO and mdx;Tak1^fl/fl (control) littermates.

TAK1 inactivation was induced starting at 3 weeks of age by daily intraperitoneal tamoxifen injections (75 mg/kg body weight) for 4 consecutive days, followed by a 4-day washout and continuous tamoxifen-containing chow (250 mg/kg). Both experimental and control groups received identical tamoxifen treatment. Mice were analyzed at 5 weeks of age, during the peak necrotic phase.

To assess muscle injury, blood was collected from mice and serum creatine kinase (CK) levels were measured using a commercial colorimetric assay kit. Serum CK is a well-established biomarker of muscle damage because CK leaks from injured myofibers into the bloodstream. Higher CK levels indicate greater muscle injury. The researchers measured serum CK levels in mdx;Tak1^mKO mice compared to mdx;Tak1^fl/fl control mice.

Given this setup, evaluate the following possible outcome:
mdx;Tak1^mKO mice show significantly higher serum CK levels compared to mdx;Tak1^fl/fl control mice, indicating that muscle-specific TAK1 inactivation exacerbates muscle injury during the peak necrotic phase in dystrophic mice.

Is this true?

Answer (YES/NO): NO